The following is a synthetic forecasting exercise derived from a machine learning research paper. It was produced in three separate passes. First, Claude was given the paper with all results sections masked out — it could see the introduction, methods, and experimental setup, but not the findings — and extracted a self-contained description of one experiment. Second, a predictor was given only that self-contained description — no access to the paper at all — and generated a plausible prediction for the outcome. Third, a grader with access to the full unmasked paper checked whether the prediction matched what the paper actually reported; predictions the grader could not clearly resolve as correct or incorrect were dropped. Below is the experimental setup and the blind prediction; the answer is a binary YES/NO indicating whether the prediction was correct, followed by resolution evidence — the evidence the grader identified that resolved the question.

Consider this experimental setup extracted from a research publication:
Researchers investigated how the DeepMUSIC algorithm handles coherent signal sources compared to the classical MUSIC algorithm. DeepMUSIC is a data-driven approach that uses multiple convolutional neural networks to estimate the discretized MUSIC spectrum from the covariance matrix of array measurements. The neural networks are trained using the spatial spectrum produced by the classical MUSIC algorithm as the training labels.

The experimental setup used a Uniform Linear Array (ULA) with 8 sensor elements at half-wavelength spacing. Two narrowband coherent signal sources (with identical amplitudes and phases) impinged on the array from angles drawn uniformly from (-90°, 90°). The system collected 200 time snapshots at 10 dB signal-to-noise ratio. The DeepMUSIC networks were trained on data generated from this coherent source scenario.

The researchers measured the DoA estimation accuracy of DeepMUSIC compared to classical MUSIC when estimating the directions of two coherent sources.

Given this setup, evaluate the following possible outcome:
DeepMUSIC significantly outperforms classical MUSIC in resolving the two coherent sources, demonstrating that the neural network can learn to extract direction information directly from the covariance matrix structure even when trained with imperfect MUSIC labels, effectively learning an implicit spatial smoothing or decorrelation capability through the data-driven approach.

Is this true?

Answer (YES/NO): NO